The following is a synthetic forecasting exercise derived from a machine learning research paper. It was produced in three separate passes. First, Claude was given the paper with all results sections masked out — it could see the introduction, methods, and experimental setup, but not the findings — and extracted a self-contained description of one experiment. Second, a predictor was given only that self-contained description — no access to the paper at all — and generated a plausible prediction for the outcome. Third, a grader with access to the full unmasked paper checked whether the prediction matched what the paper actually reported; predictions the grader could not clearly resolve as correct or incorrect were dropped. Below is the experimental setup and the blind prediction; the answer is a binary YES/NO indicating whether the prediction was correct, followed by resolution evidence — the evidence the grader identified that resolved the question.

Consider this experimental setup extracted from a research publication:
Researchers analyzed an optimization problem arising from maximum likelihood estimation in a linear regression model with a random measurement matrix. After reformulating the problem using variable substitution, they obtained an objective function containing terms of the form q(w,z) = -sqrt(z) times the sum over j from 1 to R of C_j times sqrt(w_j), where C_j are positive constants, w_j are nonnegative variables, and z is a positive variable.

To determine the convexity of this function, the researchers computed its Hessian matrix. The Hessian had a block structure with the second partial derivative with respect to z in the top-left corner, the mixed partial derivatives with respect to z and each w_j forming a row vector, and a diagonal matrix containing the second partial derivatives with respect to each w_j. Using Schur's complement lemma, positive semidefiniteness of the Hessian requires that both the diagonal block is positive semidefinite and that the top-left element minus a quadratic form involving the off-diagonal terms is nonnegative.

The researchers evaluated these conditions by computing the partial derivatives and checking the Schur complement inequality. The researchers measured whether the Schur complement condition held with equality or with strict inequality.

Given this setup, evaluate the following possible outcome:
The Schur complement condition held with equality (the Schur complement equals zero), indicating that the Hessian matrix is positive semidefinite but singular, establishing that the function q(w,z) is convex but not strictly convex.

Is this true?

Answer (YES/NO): YES